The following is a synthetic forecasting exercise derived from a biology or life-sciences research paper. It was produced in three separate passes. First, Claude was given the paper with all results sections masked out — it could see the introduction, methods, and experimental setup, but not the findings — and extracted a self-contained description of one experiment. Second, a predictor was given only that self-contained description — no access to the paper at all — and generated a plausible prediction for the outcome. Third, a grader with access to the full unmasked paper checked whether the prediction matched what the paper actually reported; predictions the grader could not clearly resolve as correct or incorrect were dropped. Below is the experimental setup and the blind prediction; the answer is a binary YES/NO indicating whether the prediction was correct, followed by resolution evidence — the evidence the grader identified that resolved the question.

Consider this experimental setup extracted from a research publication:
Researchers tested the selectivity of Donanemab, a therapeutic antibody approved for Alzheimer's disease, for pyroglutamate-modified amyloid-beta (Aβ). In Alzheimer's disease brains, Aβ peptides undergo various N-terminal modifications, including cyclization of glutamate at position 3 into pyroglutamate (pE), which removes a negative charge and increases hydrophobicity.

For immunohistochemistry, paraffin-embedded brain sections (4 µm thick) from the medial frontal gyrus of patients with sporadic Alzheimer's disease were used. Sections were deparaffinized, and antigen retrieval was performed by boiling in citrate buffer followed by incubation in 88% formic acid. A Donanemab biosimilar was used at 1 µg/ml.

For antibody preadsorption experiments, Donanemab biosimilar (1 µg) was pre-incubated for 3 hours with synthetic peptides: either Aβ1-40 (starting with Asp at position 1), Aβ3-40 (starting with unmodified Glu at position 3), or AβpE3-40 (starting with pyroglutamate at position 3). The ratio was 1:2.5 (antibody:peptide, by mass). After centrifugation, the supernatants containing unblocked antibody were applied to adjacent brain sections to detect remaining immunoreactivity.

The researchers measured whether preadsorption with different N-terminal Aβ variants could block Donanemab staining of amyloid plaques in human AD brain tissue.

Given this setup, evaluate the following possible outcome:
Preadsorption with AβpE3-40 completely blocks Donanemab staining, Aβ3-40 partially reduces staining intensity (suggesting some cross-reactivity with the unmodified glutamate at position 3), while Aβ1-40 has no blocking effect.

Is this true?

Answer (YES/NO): NO